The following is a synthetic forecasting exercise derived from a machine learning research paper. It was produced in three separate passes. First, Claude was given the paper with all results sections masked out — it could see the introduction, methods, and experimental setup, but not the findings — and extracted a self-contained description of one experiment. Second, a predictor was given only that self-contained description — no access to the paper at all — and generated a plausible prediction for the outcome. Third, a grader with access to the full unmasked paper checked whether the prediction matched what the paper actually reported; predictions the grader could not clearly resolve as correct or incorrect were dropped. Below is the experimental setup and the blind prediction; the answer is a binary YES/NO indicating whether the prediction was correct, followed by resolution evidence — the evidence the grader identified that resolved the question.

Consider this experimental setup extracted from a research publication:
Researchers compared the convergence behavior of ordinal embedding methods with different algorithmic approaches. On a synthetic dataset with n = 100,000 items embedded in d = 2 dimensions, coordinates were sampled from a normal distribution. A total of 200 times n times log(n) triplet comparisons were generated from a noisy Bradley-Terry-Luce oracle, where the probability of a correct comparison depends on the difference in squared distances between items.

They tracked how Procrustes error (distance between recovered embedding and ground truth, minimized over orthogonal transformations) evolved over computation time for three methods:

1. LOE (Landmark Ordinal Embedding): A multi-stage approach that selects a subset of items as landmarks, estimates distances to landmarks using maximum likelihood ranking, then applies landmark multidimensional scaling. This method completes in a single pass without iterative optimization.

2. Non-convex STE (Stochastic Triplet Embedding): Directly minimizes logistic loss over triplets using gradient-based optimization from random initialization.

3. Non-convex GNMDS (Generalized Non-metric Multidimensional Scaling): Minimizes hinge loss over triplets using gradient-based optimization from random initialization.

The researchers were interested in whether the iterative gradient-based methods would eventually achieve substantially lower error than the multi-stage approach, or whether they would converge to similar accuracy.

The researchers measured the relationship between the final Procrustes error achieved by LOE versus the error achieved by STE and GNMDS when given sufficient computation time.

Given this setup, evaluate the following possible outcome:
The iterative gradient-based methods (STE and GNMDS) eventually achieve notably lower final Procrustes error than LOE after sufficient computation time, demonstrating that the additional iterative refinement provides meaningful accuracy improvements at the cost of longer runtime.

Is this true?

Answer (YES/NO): NO